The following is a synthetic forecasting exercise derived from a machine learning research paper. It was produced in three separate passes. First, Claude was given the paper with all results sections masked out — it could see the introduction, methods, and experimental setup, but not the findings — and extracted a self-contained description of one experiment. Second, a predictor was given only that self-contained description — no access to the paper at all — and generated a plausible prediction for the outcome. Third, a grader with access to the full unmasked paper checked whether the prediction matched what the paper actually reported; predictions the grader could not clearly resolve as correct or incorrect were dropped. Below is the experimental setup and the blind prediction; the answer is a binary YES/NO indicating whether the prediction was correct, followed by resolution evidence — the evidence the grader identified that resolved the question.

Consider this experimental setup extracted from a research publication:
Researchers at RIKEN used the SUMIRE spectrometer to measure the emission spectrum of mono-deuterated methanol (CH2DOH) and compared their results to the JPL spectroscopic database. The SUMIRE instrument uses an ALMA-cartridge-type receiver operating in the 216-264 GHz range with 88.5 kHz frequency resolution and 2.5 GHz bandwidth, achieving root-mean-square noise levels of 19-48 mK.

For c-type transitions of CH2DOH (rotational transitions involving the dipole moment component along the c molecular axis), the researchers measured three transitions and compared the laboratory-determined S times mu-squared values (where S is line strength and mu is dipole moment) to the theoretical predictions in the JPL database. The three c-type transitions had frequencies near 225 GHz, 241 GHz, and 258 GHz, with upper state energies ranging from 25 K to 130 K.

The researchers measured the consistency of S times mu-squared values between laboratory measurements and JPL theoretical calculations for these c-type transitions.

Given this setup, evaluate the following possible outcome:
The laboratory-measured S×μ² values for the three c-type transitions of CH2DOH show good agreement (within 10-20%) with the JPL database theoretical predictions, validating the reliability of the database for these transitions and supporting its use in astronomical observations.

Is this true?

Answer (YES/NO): NO